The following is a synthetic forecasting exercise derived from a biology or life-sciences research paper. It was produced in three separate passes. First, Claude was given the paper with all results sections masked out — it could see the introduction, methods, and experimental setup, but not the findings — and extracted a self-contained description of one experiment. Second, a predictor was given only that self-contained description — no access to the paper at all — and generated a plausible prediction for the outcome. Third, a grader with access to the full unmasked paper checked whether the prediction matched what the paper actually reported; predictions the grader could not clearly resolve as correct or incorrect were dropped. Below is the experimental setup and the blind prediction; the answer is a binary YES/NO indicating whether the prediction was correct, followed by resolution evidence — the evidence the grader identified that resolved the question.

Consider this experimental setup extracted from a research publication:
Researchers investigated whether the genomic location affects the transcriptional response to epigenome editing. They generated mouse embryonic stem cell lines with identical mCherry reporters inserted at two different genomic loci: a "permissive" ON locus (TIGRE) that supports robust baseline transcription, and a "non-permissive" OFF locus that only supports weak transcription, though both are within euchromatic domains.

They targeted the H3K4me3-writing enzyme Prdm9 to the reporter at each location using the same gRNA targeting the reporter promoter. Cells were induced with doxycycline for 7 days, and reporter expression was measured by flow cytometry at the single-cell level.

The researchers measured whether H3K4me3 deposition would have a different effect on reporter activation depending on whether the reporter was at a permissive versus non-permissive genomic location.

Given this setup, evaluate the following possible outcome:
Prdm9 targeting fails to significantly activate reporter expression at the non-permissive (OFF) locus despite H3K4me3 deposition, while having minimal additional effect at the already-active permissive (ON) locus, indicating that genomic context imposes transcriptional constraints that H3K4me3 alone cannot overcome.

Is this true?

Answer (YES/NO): NO